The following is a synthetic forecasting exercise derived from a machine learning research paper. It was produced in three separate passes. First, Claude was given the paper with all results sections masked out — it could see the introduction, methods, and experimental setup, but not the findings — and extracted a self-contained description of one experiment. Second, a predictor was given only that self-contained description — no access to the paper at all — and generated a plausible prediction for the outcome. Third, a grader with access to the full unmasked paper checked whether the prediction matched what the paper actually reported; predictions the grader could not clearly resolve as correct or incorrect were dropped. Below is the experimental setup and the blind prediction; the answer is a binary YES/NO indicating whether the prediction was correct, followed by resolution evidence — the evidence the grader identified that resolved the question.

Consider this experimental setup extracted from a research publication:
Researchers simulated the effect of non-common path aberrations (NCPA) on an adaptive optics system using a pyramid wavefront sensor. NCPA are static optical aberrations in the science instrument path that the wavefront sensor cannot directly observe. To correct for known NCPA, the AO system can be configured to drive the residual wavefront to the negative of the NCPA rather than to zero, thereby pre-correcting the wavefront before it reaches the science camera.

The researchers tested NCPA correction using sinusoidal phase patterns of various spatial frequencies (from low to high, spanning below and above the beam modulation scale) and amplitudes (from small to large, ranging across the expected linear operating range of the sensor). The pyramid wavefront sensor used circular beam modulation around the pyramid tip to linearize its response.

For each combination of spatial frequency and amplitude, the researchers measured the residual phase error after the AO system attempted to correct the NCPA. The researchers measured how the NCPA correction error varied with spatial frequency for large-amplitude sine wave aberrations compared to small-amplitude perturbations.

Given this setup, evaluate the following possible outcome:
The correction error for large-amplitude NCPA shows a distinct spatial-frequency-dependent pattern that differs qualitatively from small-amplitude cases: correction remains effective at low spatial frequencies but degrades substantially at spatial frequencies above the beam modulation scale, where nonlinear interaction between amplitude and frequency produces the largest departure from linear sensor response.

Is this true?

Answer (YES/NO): YES